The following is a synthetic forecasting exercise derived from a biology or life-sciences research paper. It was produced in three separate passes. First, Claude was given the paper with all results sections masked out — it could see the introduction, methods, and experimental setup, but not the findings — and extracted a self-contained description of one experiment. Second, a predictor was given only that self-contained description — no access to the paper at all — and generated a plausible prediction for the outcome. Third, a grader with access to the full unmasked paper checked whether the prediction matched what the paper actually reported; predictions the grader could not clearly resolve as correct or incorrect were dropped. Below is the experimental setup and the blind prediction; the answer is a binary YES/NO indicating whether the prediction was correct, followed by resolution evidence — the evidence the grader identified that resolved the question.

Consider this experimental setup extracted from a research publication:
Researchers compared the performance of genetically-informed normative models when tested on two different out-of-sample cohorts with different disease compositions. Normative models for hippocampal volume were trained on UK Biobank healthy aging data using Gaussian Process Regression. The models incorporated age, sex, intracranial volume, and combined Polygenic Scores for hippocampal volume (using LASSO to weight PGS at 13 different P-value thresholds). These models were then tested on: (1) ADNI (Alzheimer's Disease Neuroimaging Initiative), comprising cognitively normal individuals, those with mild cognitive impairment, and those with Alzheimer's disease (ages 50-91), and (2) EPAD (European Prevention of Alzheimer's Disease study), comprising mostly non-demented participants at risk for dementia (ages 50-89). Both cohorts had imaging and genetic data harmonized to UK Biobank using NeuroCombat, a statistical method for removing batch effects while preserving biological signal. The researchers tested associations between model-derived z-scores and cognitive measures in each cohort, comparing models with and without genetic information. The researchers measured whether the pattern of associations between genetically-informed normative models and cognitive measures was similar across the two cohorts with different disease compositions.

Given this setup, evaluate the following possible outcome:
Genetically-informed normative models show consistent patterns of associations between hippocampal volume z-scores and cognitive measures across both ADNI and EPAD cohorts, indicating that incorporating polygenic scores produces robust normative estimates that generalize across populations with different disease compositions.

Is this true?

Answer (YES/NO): NO